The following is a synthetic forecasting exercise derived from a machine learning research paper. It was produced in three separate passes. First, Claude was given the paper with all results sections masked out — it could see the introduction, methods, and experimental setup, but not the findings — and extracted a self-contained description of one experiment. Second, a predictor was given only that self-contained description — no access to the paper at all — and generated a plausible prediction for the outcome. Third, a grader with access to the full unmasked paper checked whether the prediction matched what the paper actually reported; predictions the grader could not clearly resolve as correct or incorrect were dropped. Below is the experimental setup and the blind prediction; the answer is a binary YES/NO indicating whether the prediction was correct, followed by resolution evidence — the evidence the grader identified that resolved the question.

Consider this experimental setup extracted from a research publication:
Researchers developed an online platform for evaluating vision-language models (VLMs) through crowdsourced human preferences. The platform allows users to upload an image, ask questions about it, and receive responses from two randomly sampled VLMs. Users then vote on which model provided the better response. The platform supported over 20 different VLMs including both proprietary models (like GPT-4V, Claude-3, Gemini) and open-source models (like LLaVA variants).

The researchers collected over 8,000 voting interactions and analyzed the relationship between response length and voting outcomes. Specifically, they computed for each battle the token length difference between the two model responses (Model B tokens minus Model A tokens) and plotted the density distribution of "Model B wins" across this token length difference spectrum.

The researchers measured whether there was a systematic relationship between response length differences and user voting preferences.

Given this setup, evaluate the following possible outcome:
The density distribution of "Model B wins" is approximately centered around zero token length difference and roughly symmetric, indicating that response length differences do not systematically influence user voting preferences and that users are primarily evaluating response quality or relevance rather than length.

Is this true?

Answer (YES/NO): NO